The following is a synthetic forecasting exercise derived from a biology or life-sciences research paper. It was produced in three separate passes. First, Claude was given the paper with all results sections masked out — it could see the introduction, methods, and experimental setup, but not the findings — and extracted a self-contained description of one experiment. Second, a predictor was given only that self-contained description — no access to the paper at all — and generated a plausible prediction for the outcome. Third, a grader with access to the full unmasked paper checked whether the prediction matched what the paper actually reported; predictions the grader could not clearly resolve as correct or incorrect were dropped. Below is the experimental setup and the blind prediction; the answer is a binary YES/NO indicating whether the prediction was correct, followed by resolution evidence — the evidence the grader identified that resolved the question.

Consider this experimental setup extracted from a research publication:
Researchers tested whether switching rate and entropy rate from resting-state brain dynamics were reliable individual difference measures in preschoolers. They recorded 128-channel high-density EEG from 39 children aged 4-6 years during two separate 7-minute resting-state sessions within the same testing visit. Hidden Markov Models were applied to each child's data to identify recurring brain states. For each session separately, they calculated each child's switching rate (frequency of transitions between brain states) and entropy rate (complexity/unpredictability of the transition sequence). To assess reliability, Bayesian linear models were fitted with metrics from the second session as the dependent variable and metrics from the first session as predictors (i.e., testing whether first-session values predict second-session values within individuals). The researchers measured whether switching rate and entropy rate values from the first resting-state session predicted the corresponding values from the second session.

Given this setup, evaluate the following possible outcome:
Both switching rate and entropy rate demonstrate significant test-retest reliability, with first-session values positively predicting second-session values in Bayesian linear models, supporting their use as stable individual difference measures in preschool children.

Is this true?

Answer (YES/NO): YES